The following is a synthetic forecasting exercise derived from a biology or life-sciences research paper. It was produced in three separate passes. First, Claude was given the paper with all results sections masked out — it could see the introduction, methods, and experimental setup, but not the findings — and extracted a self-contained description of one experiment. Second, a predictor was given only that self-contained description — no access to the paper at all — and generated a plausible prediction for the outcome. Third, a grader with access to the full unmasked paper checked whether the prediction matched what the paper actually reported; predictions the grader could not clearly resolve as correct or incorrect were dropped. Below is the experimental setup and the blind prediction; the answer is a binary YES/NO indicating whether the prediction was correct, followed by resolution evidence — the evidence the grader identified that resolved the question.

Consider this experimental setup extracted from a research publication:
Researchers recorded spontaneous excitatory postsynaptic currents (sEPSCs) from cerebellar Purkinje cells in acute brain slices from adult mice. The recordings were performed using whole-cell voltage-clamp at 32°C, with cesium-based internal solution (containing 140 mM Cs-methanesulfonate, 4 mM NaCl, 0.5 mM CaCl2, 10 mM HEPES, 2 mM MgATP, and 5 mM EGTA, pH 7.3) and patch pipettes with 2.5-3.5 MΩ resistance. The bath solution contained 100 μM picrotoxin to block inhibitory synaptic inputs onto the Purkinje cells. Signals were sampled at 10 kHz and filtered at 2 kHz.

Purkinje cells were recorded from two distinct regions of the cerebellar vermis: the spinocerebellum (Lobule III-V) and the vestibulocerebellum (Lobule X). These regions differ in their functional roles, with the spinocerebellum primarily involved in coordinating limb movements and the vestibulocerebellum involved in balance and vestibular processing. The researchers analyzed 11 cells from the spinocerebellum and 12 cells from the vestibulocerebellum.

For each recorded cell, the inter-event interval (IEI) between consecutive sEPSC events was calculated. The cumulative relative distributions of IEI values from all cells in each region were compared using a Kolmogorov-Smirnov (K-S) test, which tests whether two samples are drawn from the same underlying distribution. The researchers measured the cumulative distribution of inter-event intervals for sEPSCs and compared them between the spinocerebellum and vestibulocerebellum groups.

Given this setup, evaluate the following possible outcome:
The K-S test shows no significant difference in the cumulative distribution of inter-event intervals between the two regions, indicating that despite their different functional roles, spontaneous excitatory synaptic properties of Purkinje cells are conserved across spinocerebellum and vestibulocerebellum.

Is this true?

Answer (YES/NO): NO